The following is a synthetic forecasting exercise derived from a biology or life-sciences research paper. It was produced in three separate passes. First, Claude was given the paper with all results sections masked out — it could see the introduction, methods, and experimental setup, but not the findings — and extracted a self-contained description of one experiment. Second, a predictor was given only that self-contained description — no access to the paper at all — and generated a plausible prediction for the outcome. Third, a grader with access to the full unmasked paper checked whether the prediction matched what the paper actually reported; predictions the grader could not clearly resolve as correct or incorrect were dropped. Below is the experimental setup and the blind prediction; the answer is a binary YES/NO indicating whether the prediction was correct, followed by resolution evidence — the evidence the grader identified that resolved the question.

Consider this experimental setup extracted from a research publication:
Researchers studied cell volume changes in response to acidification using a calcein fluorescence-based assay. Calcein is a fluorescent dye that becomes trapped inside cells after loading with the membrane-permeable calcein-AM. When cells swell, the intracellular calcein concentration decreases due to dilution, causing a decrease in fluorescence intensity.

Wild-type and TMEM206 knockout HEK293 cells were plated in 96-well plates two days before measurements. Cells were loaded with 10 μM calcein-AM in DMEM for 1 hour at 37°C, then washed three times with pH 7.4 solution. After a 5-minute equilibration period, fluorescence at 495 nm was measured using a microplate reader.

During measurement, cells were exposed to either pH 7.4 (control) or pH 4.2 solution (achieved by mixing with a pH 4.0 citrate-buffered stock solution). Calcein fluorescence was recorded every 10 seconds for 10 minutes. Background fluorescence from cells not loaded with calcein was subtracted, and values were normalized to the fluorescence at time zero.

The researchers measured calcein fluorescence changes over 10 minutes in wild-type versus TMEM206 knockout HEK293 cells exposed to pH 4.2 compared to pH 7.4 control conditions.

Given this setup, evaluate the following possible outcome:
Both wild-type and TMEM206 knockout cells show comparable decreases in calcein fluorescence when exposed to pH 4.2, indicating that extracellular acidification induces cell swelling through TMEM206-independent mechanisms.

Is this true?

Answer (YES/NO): NO